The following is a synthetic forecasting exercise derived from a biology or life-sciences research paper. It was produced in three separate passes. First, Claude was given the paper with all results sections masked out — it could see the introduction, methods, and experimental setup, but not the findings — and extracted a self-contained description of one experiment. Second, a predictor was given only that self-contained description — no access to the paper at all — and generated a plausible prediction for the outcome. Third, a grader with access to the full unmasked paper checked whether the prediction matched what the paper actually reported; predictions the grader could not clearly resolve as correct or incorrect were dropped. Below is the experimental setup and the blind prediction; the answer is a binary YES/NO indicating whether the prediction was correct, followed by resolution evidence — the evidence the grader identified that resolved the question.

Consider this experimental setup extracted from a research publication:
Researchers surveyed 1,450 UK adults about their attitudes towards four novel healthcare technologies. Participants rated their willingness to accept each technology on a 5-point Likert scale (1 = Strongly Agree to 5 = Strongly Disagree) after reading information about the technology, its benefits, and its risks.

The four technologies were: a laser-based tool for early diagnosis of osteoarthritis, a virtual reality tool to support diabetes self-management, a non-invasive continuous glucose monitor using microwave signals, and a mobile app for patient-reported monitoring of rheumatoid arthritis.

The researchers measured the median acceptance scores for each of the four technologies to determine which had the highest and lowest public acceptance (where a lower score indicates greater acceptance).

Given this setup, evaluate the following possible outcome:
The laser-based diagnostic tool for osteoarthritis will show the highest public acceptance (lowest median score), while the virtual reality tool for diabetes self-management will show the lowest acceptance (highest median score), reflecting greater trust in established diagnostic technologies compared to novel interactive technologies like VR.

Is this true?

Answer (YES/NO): NO